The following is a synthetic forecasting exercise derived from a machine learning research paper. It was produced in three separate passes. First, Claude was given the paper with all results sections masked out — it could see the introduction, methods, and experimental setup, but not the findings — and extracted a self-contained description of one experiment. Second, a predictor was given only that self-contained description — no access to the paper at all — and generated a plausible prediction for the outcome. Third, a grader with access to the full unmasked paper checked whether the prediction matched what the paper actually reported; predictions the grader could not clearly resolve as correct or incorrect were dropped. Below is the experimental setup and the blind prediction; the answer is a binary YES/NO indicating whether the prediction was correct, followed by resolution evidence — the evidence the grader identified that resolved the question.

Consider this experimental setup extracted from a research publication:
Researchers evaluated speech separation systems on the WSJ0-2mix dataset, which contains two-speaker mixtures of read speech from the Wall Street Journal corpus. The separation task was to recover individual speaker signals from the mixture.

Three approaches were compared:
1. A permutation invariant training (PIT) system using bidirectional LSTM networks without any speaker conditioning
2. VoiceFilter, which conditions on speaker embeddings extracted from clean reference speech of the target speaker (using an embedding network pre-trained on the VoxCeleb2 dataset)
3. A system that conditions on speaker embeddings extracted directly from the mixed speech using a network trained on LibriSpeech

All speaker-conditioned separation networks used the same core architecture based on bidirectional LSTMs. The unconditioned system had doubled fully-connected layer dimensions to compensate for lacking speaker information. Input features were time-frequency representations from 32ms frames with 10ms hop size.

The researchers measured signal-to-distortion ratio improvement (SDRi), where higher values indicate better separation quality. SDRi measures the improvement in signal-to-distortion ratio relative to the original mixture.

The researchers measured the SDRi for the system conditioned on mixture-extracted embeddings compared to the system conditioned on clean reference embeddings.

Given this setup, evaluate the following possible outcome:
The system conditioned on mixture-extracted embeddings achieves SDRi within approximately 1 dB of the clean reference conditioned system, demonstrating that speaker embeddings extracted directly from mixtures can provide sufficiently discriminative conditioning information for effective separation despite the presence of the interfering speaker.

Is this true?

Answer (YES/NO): YES